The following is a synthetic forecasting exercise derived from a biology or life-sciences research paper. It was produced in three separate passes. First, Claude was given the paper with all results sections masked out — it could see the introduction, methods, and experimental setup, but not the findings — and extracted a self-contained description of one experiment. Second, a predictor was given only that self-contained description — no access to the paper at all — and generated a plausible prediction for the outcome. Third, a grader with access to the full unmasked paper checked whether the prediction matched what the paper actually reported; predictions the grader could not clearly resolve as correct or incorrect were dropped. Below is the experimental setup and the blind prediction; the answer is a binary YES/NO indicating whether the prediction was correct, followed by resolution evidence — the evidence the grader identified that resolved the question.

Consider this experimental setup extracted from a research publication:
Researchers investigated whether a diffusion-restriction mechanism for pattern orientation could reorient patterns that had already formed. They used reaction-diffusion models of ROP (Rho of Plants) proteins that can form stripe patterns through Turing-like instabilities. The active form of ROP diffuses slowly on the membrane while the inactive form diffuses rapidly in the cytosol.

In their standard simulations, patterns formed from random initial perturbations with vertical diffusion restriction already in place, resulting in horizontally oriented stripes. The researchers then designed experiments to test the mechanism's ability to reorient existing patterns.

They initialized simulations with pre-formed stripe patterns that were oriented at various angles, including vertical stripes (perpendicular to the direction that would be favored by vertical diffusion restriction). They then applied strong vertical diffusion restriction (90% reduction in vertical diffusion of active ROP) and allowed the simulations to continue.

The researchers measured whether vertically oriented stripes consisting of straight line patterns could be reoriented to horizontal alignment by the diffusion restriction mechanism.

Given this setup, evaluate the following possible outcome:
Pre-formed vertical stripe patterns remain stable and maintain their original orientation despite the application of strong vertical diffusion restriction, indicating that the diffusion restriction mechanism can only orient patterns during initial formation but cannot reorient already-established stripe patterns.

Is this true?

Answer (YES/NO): YES